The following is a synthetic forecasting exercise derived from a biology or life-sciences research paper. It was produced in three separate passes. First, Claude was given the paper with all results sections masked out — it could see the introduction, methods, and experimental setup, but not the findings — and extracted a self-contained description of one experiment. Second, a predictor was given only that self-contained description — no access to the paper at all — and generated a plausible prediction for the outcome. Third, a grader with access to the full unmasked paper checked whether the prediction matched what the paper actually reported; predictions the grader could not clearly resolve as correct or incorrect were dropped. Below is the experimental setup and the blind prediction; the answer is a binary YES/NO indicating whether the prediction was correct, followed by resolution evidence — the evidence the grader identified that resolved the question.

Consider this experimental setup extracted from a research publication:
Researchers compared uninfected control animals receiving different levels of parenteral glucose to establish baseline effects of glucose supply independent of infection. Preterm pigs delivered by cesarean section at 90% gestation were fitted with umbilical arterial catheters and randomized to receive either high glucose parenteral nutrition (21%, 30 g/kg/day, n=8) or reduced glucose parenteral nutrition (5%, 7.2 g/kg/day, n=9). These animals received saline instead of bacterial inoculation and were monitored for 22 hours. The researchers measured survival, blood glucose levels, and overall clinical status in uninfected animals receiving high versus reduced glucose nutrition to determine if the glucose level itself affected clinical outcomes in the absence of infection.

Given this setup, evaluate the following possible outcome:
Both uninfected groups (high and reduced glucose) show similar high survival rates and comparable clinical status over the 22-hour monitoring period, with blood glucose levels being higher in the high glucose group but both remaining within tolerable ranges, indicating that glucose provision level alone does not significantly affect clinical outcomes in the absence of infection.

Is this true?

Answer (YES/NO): YES